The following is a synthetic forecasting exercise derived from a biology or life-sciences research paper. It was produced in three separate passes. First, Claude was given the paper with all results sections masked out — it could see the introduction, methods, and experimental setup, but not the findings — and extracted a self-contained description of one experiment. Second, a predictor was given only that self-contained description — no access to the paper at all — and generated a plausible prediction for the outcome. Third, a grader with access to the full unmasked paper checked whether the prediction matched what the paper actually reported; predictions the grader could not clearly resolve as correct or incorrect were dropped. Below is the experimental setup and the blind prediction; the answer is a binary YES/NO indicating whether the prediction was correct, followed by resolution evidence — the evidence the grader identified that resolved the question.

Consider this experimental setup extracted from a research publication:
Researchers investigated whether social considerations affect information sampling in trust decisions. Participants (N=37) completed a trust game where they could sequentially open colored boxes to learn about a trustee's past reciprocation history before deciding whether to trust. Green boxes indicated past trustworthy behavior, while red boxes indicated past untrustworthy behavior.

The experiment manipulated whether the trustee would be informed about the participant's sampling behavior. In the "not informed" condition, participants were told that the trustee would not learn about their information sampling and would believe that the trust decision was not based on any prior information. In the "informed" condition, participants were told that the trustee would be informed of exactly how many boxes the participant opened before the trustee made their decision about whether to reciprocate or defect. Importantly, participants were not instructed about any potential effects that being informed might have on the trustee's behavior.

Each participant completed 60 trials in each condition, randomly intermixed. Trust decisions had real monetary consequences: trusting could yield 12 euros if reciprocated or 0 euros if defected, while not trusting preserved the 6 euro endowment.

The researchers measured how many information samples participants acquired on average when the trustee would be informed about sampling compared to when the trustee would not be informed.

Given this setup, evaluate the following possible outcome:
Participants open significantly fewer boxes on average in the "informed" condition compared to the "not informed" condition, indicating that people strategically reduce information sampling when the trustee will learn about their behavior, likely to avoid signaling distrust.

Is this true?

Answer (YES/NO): YES